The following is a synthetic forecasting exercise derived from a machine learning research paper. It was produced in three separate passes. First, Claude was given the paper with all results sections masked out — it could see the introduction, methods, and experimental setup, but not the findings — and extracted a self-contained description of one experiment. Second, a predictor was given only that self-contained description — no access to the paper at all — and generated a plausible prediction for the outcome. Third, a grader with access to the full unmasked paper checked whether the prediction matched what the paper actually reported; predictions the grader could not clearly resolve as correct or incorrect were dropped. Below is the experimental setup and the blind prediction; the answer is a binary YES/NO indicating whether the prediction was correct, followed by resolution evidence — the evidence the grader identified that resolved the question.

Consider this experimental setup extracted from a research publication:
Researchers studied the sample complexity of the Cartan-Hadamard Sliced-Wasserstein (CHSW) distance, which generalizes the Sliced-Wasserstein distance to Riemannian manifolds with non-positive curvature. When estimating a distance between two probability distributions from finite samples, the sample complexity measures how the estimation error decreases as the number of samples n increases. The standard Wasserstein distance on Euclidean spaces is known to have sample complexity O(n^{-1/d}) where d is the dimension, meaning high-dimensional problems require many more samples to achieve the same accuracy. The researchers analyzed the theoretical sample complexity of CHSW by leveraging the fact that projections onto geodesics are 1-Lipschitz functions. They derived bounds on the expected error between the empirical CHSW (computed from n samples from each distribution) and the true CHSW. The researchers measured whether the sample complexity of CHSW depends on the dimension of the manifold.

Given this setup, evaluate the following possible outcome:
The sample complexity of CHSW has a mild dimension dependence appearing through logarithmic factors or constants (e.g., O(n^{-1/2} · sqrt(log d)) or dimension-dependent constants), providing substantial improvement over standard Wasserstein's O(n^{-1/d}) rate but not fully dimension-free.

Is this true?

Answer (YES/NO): NO